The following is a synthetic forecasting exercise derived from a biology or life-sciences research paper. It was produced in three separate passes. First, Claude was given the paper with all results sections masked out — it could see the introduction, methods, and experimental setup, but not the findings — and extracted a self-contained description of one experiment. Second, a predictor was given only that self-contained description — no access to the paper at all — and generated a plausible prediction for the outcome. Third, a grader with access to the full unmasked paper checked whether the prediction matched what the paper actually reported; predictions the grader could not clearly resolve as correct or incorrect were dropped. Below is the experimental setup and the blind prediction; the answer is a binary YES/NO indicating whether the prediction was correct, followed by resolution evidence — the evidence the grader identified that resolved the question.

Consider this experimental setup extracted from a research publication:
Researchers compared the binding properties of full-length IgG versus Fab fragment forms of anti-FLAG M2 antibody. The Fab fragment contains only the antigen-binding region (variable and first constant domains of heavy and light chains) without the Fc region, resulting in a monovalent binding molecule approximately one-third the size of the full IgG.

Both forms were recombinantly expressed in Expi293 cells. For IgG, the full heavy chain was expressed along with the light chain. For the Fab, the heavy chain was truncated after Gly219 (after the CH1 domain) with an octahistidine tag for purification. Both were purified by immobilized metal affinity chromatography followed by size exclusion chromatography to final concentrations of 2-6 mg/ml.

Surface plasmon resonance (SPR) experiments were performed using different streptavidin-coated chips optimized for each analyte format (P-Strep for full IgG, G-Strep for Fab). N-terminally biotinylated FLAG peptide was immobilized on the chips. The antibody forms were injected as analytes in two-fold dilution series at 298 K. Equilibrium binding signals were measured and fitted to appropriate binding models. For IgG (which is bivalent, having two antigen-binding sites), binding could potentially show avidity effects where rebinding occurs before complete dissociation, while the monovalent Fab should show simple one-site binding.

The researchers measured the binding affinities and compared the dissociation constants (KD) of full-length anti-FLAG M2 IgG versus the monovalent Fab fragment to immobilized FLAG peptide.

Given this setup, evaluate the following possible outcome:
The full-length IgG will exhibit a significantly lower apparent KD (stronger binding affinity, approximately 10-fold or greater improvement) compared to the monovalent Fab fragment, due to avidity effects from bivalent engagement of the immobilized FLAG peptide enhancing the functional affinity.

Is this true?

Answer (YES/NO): YES